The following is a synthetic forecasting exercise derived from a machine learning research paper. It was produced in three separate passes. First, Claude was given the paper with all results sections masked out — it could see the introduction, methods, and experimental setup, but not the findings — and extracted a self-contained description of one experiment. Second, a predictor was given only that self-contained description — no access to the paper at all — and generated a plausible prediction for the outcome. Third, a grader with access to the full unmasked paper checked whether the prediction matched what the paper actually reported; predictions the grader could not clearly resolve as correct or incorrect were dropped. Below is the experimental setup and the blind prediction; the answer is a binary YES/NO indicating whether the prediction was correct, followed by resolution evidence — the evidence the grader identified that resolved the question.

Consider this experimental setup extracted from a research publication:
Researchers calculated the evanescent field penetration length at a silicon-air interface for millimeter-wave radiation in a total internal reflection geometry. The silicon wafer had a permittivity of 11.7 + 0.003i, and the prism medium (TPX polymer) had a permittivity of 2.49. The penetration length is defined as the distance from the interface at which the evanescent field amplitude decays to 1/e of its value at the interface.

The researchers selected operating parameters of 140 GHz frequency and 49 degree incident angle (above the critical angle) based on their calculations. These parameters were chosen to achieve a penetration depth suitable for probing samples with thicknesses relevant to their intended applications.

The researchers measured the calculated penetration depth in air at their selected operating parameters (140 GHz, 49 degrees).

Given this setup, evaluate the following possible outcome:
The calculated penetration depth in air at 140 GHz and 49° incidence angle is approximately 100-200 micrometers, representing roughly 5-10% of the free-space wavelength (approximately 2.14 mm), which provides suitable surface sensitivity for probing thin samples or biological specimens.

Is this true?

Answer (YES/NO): NO